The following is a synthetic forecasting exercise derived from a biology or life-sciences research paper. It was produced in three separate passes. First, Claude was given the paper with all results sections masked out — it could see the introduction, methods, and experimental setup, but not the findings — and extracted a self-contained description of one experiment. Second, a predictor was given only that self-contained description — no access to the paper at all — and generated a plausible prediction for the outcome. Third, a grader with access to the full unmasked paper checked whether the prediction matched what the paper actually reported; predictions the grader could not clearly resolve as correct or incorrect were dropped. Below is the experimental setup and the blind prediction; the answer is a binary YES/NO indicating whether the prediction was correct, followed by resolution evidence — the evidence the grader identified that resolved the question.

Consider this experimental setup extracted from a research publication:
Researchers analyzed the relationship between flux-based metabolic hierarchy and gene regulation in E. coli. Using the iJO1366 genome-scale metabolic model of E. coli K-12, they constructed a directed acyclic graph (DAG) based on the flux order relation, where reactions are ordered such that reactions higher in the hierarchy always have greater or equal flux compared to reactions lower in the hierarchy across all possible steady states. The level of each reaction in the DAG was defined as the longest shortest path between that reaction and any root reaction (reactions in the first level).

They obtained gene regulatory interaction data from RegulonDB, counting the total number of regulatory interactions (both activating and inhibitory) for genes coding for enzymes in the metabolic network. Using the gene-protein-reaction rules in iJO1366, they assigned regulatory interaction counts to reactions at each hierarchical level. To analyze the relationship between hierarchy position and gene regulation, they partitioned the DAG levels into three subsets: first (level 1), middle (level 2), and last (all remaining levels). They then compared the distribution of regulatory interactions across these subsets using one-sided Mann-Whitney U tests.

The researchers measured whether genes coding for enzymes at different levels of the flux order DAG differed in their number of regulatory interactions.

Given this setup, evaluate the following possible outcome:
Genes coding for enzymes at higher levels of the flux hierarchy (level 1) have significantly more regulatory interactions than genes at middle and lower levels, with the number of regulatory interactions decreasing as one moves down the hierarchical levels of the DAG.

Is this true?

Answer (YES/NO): NO